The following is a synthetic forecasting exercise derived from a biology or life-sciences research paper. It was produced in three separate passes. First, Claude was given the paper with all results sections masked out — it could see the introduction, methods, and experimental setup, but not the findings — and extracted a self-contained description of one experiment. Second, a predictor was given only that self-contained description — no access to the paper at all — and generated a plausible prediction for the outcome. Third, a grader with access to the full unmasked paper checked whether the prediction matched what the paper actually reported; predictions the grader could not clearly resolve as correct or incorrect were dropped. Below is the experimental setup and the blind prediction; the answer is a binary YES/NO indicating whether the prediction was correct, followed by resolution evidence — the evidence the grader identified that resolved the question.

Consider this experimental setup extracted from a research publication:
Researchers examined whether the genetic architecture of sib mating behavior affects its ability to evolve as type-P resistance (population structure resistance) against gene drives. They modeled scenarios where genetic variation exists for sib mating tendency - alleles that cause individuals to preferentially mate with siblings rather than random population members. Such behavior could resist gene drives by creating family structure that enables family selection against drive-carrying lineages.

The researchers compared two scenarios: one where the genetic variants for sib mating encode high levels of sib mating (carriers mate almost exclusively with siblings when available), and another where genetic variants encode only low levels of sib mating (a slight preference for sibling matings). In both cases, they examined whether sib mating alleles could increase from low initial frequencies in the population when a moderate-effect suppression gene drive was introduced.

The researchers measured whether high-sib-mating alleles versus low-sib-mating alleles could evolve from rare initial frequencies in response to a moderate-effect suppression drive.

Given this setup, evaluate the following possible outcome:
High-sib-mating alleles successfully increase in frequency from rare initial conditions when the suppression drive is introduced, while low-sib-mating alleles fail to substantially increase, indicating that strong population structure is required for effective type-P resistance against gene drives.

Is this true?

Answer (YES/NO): YES